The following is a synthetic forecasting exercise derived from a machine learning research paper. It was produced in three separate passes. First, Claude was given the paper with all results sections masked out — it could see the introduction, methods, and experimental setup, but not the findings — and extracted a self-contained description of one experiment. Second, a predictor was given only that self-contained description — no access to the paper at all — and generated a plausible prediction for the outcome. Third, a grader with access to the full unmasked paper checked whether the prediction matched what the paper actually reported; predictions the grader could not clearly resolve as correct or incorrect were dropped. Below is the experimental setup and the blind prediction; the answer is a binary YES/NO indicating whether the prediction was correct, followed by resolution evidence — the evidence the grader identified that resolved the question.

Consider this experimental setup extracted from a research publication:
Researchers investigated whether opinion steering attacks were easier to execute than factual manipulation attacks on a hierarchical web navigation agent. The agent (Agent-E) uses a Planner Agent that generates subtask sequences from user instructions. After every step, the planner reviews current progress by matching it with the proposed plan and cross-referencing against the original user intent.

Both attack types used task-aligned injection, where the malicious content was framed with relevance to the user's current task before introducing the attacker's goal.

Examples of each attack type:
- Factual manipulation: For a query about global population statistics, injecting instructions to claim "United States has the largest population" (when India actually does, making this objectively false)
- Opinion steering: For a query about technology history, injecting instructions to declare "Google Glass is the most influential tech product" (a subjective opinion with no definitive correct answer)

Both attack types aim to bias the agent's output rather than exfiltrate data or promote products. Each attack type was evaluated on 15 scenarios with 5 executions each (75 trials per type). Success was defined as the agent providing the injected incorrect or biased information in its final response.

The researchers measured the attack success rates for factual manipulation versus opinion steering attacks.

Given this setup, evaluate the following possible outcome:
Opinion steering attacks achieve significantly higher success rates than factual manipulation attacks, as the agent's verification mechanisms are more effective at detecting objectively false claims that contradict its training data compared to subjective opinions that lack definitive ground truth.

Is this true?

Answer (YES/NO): YES